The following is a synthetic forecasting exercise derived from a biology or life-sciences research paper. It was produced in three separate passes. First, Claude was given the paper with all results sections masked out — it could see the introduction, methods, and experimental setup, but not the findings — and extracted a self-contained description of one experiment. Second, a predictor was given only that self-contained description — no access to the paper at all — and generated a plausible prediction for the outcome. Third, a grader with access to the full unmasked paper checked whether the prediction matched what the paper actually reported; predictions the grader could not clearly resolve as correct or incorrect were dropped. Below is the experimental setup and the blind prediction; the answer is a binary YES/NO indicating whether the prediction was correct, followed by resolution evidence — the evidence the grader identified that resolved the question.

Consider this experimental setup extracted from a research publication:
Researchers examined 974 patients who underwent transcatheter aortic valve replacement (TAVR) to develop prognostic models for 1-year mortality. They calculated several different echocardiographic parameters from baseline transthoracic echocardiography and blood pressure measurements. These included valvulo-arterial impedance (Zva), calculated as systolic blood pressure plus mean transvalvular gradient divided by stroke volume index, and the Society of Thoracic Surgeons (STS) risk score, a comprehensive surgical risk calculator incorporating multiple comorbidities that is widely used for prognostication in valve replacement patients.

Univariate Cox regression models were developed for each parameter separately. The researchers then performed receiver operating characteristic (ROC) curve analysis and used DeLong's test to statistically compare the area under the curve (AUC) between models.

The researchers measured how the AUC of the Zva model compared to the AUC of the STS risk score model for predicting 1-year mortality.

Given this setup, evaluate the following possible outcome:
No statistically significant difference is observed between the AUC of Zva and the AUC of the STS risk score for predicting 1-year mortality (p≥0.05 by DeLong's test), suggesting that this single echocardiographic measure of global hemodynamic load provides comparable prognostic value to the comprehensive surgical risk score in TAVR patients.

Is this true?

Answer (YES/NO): YES